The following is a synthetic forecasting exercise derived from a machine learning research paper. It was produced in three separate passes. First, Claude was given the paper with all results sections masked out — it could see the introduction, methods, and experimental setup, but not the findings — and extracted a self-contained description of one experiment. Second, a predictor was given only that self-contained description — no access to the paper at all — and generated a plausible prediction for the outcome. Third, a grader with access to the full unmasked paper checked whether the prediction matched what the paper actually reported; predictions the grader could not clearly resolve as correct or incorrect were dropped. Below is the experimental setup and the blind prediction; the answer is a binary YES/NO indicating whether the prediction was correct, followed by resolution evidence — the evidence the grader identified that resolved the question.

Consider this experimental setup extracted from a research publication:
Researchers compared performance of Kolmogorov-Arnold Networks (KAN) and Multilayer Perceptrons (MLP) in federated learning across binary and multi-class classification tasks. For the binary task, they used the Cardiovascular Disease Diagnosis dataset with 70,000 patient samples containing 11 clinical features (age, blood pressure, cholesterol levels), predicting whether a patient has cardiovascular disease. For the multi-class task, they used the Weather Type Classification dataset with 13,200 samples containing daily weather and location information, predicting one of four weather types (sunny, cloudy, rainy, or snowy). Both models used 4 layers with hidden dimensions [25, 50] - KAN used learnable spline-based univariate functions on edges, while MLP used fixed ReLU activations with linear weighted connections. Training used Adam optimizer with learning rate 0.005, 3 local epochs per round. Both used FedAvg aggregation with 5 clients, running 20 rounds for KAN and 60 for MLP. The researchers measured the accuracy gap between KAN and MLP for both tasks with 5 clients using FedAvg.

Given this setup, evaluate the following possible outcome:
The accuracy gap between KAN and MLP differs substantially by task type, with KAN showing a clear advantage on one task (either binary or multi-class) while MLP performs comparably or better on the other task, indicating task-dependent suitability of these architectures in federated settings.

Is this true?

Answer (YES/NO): NO